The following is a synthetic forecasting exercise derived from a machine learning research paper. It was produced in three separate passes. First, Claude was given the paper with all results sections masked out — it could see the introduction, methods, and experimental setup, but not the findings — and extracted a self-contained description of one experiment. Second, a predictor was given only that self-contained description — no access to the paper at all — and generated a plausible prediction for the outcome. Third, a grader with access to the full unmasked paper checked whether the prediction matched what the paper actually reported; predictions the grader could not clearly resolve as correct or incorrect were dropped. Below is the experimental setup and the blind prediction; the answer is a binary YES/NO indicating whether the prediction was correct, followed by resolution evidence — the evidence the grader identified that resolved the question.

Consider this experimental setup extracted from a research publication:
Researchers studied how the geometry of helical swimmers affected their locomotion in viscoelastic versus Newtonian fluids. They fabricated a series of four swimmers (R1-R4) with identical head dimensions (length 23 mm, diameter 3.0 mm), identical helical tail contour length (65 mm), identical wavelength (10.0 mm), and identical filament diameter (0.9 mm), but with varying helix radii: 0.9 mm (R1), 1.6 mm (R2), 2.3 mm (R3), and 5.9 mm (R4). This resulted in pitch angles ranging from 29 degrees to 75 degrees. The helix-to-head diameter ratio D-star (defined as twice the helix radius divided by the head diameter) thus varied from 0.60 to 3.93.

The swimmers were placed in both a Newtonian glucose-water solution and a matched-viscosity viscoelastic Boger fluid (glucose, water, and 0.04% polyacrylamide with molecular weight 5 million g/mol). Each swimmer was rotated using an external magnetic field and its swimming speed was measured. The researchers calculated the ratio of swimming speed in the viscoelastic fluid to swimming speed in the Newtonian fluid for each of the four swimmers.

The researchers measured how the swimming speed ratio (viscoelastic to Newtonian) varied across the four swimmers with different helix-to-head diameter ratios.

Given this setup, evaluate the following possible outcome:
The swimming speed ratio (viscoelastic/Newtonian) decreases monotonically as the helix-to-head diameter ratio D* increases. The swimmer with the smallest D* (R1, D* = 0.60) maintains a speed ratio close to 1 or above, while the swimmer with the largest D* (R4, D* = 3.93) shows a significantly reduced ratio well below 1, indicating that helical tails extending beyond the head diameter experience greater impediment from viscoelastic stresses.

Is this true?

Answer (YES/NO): NO